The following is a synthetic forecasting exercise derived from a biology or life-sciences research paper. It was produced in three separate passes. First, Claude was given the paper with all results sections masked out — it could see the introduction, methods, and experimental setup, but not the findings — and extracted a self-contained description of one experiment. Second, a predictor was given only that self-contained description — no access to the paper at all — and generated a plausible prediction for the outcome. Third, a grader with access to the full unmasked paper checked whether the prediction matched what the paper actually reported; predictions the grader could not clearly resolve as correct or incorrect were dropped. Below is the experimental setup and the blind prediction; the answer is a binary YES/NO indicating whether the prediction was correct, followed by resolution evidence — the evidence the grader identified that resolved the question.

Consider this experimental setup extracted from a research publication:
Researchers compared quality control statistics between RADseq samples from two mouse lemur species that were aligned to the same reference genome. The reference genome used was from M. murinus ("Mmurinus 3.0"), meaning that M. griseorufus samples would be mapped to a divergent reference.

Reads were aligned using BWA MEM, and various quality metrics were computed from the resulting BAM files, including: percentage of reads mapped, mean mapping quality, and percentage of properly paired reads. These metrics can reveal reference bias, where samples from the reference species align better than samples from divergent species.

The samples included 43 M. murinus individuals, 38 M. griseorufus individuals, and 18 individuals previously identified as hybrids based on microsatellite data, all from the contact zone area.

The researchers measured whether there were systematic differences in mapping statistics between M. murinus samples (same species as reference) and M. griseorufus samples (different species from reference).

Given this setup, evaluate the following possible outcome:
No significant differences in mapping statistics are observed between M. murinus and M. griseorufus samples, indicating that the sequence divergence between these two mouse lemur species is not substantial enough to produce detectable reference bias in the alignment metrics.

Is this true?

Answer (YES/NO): NO